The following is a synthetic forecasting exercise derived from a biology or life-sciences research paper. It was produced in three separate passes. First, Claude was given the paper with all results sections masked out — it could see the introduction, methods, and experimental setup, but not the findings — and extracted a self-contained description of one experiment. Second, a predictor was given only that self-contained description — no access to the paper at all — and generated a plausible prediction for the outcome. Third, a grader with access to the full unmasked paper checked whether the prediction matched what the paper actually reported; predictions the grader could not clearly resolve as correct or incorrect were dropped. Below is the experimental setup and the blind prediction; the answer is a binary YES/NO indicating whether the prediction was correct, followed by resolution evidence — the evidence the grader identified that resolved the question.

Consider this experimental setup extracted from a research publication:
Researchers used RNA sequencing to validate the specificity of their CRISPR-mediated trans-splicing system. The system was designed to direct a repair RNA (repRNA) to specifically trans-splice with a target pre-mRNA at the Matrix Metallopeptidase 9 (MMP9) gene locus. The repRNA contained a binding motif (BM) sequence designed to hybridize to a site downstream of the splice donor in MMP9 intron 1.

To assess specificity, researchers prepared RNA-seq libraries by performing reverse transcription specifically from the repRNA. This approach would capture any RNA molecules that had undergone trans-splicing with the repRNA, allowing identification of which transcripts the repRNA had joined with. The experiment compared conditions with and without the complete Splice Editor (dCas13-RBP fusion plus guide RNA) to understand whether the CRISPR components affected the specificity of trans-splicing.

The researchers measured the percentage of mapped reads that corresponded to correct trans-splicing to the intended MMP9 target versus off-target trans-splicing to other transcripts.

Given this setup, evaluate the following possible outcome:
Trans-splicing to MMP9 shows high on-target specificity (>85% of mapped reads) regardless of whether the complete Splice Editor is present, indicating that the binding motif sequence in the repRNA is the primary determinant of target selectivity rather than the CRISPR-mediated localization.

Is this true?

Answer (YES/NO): YES